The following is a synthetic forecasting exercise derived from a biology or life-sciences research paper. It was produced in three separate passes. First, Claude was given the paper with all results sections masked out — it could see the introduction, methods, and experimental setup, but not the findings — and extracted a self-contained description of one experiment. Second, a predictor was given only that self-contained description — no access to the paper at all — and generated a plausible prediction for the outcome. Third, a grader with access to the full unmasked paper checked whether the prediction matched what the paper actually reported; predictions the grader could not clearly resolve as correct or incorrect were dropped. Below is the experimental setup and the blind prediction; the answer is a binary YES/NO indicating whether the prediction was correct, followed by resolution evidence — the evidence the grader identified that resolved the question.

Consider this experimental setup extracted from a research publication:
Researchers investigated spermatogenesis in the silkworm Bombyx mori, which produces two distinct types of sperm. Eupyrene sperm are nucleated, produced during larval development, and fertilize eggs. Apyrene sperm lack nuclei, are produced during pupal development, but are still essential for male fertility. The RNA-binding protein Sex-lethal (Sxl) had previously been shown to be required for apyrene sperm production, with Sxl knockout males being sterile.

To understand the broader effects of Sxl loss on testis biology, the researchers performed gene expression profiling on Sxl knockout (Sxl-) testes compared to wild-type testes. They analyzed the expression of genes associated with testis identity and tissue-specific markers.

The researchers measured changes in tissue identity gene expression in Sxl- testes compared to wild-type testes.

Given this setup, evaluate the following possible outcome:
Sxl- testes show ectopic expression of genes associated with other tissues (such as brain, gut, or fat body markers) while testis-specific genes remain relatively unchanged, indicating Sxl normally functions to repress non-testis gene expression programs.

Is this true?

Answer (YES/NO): NO